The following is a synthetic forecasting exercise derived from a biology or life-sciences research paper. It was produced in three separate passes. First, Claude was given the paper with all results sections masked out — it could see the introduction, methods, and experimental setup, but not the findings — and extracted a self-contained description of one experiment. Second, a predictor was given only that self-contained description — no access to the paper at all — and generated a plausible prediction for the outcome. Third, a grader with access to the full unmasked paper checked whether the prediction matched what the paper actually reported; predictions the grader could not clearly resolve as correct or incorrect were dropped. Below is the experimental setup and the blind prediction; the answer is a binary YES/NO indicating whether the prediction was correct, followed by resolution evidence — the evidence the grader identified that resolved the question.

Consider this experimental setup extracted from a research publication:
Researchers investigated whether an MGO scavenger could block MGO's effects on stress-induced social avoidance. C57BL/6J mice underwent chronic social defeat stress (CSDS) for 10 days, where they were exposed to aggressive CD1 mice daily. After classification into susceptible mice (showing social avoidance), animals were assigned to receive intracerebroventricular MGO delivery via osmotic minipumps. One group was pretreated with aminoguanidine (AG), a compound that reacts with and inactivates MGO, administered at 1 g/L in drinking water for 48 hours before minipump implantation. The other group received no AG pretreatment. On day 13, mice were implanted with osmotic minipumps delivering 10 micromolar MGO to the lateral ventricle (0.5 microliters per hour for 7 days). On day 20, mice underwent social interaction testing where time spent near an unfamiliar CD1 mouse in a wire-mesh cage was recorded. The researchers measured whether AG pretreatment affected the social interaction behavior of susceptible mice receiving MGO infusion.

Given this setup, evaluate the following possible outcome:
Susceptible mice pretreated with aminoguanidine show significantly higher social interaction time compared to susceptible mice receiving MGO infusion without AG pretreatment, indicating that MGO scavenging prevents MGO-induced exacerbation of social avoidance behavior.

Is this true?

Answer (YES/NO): NO